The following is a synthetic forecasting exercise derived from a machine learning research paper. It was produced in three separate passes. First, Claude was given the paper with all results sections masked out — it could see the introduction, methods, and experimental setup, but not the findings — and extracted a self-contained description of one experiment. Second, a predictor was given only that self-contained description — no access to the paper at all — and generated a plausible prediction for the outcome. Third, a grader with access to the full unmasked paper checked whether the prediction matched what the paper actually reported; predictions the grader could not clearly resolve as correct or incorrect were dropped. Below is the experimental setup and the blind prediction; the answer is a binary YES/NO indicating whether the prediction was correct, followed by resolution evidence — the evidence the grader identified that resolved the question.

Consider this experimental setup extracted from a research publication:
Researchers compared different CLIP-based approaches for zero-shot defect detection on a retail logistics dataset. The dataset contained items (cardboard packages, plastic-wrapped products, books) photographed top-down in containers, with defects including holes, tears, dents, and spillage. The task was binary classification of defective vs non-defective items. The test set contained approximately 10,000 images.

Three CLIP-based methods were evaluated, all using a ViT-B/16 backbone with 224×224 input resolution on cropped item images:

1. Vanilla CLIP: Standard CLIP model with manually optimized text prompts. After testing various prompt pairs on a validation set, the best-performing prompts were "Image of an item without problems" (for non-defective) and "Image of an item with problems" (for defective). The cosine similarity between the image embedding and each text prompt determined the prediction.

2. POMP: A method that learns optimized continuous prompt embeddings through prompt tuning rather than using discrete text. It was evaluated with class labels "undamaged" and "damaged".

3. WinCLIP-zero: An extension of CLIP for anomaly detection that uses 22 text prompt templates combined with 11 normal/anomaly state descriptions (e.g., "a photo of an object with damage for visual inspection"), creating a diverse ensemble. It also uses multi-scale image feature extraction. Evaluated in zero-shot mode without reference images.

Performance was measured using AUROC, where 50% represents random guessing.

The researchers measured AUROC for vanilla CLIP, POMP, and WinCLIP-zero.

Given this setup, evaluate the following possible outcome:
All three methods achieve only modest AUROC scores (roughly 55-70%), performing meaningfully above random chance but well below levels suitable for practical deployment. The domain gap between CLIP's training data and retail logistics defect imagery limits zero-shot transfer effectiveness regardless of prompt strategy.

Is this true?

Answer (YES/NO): NO